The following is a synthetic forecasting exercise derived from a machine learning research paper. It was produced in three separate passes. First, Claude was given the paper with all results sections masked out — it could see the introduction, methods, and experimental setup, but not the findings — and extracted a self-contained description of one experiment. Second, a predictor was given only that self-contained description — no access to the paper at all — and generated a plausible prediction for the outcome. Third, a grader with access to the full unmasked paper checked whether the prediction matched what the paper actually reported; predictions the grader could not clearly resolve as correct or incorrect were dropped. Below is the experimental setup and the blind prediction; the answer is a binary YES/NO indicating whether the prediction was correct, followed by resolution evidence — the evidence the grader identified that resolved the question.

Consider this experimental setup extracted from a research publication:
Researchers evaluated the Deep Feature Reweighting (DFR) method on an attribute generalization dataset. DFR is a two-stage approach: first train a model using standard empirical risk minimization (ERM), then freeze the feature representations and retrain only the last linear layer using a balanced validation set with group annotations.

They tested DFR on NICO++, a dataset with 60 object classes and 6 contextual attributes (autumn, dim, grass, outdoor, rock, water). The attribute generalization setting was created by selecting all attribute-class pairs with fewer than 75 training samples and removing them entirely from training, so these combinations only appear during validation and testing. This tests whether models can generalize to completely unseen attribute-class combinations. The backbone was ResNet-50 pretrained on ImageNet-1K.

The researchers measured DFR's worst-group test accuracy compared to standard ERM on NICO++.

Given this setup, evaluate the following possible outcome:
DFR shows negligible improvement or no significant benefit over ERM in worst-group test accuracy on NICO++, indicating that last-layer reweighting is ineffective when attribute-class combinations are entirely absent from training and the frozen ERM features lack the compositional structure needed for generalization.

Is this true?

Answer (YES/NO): YES